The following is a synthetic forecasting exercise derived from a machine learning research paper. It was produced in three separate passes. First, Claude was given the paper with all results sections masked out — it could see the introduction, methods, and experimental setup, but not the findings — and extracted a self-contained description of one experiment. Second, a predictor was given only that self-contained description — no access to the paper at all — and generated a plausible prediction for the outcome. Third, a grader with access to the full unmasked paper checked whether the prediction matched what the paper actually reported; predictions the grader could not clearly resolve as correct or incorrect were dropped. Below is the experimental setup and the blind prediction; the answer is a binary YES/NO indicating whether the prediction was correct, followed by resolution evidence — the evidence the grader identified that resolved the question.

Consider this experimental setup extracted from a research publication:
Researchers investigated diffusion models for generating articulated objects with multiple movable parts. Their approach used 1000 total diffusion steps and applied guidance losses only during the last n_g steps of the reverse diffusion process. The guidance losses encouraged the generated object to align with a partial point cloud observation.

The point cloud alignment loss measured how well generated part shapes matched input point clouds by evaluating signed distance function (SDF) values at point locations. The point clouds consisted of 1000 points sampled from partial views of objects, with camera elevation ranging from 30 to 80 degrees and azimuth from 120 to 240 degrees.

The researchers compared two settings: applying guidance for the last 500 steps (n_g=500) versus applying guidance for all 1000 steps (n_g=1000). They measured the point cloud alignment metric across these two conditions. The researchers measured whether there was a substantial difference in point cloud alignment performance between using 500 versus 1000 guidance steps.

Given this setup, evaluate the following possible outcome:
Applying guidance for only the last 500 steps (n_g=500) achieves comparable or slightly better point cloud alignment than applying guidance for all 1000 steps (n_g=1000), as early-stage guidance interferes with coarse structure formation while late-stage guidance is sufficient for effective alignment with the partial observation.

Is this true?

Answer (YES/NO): YES